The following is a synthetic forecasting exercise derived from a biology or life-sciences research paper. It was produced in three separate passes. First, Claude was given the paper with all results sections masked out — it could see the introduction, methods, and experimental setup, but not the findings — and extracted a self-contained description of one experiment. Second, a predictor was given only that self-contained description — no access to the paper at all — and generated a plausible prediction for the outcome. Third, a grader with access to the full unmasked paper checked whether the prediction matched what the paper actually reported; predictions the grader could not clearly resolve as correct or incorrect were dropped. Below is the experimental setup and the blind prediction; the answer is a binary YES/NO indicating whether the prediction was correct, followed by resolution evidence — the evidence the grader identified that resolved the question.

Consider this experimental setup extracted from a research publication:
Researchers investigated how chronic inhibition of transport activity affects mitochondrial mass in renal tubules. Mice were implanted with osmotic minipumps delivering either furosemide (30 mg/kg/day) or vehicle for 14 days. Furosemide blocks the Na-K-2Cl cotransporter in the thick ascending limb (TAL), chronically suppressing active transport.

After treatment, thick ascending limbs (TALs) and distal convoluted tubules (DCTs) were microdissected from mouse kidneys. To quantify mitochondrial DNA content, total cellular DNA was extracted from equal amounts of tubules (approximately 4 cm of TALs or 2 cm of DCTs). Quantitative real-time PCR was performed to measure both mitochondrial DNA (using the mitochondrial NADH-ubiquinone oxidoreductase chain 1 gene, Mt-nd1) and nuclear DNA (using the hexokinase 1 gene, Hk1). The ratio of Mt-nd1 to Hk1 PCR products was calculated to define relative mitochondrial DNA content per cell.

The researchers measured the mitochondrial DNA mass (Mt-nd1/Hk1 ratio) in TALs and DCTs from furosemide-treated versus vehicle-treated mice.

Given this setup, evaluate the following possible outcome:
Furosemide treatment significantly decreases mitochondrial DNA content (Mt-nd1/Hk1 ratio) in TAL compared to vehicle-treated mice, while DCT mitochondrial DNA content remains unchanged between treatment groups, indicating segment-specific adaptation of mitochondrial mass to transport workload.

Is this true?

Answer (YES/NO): YES